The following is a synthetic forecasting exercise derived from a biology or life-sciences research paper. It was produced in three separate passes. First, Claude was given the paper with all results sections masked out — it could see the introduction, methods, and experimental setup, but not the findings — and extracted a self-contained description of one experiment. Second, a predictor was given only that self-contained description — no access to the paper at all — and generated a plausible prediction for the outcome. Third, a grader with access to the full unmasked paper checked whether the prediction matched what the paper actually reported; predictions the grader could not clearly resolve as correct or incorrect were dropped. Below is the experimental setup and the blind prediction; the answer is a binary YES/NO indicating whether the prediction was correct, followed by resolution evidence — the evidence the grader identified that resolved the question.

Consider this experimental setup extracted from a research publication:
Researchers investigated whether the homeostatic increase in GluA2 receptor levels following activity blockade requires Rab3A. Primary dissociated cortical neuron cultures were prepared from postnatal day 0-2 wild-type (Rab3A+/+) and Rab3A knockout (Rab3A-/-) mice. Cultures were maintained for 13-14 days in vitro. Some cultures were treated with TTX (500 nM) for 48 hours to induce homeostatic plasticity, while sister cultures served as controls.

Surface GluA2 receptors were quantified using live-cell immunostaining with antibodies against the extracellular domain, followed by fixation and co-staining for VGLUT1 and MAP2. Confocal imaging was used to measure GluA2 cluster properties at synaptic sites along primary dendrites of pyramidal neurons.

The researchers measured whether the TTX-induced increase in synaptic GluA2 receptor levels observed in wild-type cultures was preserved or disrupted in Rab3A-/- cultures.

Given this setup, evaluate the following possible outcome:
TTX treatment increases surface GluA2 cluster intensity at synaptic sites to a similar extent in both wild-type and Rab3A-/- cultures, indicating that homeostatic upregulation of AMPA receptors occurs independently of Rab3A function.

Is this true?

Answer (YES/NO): NO